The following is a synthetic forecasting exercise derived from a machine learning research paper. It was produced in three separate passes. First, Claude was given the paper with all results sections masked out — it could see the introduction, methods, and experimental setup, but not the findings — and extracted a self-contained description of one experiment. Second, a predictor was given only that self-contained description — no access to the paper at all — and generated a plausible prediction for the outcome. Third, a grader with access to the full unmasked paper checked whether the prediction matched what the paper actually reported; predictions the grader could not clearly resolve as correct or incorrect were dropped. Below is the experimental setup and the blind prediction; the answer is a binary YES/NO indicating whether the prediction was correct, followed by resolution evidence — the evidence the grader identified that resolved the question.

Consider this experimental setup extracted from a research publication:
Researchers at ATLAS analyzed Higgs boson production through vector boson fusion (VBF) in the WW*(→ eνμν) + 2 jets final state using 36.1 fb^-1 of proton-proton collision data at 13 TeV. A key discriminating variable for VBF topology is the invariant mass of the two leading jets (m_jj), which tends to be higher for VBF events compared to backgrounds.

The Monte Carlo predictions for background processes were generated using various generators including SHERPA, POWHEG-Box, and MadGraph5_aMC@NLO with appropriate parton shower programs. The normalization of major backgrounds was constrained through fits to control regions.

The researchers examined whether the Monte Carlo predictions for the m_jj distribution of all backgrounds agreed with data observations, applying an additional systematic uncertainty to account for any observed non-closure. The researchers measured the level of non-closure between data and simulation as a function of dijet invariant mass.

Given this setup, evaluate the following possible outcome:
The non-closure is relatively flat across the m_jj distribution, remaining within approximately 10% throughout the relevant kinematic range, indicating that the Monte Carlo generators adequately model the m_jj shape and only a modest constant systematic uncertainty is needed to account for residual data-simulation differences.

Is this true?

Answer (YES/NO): NO